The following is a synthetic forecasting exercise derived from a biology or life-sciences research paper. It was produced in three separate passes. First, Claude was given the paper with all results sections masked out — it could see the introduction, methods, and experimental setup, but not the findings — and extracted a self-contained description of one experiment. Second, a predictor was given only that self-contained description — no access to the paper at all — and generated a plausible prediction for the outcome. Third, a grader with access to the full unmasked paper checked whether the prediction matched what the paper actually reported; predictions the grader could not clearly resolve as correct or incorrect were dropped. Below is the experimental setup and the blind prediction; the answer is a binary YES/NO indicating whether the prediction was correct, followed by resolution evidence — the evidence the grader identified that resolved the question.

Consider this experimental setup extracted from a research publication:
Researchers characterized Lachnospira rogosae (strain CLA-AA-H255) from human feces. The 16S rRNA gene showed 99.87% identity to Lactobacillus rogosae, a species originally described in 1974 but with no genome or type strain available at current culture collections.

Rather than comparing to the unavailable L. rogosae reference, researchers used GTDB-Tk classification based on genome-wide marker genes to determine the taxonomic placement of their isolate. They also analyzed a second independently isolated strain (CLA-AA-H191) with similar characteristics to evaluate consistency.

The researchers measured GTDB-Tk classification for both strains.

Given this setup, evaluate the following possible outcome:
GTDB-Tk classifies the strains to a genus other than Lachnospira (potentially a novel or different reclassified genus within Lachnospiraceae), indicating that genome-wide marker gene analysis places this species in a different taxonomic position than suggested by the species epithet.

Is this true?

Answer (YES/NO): NO